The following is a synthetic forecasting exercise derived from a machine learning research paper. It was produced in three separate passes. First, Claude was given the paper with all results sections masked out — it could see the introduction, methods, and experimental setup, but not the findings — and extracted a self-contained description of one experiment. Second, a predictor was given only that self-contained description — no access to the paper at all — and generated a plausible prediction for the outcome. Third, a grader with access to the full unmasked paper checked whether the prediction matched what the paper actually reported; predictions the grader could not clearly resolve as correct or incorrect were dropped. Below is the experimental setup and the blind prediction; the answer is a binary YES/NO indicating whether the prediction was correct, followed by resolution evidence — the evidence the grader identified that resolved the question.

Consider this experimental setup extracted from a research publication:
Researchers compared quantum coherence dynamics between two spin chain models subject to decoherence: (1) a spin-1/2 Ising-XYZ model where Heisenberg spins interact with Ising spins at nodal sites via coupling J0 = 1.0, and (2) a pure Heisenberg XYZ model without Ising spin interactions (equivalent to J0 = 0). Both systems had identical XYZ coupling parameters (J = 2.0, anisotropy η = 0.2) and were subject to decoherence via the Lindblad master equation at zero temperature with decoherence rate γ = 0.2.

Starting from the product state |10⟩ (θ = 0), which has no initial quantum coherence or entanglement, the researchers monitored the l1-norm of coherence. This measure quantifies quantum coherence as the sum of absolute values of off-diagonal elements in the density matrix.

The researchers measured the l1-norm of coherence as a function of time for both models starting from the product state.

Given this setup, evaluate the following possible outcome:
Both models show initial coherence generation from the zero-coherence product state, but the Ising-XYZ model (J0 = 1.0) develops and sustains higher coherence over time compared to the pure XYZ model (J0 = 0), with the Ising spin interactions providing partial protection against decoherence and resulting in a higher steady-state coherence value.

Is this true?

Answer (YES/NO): NO